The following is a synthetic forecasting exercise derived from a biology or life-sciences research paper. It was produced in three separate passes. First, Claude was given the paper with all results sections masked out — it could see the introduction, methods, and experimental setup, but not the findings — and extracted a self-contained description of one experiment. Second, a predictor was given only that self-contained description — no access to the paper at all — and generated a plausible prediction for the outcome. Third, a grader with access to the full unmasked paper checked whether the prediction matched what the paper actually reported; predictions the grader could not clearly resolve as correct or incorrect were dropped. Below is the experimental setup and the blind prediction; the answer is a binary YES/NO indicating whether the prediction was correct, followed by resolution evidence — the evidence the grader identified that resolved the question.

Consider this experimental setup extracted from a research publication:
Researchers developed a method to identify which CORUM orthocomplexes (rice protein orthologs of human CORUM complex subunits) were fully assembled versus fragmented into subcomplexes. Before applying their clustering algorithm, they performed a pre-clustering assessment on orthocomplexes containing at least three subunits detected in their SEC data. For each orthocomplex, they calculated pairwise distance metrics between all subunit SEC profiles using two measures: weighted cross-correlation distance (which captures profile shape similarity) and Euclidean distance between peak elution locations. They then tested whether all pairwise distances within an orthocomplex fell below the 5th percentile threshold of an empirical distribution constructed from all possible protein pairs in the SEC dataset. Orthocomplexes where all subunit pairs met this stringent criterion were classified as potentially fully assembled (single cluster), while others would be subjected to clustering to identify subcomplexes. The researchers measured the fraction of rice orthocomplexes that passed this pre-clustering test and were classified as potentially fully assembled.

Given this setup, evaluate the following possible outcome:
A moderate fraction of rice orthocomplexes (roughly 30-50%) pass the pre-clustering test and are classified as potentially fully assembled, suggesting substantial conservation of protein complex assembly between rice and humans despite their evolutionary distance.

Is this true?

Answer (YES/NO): NO